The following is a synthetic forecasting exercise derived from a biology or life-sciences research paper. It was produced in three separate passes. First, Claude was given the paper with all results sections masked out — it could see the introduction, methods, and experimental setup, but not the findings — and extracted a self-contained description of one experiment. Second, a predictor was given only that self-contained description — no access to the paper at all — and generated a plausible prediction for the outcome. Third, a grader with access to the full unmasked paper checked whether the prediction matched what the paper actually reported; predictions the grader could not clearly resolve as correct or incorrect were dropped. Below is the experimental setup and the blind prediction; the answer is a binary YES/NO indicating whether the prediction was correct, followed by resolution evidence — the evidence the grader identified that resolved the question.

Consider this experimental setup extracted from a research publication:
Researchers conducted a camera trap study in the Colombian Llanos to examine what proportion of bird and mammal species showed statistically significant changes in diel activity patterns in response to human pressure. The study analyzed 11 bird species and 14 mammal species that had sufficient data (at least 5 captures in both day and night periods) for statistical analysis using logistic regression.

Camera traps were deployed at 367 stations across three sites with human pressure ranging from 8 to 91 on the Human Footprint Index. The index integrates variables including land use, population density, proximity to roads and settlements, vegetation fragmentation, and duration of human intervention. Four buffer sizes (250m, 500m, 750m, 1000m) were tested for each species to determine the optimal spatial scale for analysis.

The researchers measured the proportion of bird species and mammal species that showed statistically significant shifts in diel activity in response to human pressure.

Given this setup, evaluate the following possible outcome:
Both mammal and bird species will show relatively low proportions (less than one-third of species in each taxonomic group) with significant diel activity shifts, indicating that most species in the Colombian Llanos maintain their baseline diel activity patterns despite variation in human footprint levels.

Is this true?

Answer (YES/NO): NO